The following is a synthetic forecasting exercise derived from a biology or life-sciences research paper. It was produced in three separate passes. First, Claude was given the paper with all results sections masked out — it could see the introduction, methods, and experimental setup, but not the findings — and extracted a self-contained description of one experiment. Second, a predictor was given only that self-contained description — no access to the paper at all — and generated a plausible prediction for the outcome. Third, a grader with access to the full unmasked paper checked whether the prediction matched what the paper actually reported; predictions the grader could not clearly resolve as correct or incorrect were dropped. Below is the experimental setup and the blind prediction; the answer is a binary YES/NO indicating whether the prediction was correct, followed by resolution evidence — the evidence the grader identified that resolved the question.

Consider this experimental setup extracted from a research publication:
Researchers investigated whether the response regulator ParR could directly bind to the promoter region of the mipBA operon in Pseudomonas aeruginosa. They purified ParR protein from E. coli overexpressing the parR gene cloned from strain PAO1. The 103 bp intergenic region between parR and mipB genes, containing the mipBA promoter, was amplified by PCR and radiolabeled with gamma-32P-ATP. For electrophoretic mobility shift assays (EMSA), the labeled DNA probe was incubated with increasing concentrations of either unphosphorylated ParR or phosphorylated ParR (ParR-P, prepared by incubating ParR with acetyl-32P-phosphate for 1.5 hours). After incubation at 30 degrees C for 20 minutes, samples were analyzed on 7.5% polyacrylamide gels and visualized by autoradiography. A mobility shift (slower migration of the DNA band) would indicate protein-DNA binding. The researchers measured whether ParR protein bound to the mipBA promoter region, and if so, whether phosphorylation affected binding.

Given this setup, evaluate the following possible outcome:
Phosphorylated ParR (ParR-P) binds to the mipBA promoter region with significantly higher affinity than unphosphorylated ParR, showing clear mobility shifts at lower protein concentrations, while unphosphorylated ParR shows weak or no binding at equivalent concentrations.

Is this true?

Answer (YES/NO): NO